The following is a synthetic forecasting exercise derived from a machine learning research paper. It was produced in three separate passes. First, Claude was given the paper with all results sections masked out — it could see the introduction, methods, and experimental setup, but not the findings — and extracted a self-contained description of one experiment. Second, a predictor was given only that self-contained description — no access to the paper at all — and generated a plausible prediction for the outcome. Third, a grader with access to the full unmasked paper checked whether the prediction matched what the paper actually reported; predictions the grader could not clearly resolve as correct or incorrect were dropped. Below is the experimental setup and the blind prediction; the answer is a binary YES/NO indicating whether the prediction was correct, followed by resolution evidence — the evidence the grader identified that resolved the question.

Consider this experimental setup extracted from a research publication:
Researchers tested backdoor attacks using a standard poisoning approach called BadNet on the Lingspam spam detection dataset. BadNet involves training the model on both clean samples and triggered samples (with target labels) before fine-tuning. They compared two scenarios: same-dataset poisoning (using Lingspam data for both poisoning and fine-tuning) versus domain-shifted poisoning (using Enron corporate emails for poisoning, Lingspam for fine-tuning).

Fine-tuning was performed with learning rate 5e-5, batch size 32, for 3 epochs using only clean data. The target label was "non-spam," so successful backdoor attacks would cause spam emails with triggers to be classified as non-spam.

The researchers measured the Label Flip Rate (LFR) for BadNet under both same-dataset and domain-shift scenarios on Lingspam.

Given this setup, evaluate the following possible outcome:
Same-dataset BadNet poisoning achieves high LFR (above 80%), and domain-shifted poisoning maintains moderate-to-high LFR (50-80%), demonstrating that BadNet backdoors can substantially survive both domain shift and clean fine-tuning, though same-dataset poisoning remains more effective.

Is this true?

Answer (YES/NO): NO